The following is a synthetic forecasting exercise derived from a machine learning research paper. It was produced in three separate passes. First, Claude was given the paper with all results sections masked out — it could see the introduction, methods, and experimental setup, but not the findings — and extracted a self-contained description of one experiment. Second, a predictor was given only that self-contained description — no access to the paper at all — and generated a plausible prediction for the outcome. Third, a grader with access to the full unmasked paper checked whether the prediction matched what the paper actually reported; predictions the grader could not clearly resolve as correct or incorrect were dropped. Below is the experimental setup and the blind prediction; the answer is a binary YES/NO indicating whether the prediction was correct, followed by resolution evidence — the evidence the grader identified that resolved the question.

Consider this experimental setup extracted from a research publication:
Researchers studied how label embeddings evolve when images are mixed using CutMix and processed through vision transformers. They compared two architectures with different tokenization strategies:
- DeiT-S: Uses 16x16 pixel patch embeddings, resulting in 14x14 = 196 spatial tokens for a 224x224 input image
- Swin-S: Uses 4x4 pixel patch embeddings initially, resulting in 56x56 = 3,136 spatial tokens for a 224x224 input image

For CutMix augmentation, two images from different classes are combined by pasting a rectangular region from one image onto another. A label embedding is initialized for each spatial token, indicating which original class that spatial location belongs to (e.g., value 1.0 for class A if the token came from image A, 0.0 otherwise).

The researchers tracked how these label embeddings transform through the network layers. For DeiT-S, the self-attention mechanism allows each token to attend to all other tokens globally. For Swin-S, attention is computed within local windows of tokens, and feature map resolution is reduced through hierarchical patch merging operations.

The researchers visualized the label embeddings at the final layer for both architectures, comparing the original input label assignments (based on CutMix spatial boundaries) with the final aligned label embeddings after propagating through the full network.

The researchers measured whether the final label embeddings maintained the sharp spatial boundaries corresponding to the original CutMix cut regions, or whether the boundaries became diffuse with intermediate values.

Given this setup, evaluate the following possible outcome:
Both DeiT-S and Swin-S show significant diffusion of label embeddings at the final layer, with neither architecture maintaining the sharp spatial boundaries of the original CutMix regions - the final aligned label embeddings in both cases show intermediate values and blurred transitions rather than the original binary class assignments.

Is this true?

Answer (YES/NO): NO